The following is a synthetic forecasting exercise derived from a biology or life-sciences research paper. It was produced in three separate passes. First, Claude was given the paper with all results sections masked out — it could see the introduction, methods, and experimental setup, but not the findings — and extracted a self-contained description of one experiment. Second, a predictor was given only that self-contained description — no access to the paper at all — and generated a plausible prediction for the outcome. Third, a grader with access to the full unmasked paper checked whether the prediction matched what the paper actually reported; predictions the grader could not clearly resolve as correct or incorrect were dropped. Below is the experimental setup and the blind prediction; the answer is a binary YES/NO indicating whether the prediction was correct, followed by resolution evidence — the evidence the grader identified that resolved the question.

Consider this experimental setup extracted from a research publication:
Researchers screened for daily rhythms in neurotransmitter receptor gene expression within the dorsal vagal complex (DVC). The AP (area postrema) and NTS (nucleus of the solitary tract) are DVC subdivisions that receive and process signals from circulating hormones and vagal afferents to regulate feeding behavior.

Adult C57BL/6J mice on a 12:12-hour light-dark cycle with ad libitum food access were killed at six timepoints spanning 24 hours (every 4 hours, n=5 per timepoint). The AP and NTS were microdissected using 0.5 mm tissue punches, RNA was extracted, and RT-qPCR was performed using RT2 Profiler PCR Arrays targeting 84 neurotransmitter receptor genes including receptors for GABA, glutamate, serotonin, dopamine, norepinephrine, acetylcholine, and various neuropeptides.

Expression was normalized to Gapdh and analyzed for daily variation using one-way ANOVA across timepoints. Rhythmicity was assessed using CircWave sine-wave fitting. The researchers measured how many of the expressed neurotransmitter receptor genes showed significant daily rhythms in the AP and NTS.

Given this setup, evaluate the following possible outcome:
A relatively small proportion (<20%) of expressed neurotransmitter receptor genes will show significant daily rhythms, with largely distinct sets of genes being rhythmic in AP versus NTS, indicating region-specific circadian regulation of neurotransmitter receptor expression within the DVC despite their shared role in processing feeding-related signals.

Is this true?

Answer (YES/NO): NO